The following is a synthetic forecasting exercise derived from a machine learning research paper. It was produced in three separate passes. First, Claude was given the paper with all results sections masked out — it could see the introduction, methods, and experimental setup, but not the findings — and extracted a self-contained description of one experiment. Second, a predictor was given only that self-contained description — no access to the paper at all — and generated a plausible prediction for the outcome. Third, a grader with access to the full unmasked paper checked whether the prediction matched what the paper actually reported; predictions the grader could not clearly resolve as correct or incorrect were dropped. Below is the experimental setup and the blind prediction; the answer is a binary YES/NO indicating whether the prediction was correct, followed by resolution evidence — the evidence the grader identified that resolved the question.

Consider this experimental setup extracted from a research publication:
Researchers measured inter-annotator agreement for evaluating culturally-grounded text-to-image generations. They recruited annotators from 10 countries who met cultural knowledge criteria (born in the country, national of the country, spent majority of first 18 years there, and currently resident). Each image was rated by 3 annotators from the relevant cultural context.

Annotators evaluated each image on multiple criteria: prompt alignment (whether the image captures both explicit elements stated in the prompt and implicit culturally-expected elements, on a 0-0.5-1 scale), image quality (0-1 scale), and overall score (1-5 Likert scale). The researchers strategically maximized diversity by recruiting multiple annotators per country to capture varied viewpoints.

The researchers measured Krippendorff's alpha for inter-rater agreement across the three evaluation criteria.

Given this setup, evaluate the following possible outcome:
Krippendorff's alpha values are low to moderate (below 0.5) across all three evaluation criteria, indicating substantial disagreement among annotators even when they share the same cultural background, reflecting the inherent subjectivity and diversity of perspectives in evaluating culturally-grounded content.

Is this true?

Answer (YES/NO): YES